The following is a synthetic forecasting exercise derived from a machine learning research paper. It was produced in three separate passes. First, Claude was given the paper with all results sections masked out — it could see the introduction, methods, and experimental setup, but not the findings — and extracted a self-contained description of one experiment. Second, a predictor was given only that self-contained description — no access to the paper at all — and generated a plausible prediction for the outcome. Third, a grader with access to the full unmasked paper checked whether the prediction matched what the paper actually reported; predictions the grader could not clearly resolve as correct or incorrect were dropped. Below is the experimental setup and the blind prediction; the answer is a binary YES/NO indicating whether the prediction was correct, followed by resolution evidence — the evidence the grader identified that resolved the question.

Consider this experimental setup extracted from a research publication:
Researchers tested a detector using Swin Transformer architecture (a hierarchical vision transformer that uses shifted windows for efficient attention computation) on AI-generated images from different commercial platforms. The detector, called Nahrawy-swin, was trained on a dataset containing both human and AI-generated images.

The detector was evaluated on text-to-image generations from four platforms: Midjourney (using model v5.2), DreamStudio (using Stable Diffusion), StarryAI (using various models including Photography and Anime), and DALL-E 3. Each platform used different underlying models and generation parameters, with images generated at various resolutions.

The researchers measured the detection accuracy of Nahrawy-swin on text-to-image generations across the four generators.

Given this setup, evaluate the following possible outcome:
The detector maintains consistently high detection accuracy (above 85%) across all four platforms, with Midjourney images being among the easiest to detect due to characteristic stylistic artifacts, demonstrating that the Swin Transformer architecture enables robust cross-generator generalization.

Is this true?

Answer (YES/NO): NO